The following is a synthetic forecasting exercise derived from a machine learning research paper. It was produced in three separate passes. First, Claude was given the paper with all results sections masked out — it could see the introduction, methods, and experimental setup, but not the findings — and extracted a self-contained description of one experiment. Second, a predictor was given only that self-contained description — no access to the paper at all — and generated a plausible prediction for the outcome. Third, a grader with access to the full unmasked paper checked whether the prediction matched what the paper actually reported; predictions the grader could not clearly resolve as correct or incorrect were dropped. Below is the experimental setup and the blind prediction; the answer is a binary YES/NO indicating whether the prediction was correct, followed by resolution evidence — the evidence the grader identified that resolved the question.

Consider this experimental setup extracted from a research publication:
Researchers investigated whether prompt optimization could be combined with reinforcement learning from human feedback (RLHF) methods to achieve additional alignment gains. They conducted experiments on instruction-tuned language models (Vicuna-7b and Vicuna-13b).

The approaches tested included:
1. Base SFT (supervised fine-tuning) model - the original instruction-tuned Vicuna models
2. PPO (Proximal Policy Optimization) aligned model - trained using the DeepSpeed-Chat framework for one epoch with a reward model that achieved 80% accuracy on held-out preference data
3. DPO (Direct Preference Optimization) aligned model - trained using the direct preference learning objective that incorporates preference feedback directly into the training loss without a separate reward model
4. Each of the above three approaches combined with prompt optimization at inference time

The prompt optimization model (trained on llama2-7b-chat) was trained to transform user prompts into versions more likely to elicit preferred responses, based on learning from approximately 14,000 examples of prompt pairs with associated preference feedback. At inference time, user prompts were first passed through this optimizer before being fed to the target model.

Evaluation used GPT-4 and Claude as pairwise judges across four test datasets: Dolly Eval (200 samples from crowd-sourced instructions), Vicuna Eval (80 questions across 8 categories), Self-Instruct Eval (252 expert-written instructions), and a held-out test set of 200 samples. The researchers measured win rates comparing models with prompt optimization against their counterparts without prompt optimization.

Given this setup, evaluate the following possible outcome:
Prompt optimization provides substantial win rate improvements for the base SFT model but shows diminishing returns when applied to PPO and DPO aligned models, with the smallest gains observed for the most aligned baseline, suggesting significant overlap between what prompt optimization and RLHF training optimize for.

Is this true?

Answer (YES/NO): NO